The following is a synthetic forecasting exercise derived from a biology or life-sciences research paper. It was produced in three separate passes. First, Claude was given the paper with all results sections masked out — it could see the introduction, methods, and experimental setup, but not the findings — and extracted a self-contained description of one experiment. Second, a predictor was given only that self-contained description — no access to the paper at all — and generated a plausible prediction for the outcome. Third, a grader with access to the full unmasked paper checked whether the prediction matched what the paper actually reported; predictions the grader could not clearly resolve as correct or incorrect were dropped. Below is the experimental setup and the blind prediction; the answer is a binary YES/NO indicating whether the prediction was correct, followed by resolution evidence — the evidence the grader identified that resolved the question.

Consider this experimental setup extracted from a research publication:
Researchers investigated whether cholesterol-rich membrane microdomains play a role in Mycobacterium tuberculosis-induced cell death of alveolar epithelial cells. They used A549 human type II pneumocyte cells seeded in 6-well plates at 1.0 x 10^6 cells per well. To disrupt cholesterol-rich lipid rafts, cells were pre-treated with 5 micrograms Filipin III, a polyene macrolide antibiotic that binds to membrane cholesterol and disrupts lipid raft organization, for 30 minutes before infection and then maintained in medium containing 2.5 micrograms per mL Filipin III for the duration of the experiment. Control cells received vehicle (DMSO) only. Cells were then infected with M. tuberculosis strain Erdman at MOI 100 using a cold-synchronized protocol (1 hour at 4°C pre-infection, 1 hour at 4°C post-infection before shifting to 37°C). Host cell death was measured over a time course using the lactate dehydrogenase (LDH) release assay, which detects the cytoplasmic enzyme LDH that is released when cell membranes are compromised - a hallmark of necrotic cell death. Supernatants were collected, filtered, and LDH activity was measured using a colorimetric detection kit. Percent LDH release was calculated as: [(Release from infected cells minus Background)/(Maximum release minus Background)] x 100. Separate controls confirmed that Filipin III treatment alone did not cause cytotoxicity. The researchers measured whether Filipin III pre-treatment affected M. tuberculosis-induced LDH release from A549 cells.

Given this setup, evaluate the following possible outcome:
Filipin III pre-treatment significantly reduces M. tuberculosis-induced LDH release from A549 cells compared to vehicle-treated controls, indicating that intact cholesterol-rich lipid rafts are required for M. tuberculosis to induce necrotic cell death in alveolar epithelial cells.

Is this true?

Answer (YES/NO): YES